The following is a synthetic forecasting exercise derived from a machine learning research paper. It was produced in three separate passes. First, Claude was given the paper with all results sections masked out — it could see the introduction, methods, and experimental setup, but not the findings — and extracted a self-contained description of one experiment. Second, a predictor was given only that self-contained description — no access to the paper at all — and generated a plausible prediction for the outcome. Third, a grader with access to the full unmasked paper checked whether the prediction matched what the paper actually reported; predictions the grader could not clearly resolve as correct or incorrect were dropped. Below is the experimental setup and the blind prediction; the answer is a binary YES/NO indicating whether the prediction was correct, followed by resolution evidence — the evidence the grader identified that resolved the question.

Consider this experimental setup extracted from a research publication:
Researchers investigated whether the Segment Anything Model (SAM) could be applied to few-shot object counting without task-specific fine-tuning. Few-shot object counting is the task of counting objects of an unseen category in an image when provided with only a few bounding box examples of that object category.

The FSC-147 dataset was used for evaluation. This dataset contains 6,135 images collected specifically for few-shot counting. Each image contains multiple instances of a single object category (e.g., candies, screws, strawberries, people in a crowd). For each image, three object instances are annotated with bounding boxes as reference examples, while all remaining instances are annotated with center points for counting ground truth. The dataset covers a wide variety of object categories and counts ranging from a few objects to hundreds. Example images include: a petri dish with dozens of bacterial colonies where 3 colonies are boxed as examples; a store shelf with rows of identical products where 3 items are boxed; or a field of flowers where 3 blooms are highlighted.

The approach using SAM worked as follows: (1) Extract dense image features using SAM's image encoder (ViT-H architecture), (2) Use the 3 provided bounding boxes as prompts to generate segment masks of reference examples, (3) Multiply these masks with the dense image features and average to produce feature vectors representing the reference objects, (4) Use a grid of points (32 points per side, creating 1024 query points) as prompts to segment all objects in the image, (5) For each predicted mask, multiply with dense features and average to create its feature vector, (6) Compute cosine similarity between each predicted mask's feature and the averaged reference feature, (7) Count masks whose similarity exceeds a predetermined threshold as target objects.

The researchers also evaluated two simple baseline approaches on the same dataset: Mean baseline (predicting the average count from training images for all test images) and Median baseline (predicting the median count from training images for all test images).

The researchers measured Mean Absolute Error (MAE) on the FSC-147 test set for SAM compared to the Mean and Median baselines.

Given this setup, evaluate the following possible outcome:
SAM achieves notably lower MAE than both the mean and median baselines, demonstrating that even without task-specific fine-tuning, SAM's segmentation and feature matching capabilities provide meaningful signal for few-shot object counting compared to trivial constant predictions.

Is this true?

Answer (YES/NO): YES